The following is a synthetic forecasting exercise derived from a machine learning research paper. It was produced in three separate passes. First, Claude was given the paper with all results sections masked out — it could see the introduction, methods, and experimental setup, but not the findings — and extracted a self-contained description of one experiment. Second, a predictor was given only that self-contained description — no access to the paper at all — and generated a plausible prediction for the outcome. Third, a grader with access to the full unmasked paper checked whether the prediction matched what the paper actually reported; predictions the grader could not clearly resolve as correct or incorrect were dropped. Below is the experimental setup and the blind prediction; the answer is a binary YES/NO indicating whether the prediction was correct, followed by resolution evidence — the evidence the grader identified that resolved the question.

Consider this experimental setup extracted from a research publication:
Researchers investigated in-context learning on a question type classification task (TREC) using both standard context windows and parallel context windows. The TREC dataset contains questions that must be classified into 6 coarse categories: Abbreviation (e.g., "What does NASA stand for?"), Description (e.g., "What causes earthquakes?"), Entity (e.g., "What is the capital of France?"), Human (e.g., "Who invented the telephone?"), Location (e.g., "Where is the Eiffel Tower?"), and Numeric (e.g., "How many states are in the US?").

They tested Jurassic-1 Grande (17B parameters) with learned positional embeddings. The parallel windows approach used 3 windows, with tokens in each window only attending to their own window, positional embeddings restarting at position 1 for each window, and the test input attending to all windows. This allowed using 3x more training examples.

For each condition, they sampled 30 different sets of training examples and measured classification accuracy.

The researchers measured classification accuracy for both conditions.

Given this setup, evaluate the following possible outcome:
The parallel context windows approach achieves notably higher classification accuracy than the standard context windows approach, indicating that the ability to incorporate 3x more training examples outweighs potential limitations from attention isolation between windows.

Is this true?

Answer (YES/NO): YES